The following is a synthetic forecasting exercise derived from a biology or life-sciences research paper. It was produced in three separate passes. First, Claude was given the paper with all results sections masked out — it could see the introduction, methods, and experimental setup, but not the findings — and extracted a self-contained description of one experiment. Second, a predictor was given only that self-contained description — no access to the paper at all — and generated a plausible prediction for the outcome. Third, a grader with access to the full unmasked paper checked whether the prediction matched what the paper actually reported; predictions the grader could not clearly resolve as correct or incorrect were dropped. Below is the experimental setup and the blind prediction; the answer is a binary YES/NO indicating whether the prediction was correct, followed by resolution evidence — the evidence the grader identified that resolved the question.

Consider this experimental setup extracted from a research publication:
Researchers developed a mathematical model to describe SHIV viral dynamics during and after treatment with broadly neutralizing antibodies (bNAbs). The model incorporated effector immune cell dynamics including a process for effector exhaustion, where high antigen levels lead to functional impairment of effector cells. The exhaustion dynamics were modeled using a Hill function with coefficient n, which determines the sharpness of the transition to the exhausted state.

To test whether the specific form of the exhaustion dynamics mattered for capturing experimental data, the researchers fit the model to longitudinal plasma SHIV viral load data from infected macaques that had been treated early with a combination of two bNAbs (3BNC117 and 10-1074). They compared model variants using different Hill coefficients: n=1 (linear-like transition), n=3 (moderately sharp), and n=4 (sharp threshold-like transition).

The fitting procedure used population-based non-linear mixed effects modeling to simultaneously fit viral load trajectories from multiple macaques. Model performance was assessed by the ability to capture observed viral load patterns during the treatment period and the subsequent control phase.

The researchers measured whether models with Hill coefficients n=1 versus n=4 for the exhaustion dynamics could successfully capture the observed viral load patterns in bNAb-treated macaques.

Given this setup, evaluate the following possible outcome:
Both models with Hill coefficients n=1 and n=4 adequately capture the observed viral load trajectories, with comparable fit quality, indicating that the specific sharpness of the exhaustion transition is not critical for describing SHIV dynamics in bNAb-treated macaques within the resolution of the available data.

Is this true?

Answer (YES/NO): NO